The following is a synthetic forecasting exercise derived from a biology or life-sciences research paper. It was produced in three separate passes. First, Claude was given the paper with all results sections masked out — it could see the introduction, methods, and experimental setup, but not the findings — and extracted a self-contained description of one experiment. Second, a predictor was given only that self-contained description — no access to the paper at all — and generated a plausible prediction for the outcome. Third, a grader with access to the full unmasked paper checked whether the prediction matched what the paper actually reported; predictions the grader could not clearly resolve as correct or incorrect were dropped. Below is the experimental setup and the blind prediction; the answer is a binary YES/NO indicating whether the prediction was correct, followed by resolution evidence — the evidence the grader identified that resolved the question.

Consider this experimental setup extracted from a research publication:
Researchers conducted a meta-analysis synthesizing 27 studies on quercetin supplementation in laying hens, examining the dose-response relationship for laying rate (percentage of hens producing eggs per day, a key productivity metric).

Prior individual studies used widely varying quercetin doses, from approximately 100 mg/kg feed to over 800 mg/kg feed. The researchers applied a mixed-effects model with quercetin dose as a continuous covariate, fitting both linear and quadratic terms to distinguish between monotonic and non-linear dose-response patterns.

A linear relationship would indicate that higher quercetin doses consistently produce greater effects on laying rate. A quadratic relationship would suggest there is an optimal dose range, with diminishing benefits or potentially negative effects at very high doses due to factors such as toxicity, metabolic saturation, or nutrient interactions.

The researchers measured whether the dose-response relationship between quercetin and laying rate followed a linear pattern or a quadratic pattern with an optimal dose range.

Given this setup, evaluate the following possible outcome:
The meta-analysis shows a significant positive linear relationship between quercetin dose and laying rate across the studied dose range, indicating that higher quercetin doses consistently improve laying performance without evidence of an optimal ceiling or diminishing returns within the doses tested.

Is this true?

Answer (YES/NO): NO